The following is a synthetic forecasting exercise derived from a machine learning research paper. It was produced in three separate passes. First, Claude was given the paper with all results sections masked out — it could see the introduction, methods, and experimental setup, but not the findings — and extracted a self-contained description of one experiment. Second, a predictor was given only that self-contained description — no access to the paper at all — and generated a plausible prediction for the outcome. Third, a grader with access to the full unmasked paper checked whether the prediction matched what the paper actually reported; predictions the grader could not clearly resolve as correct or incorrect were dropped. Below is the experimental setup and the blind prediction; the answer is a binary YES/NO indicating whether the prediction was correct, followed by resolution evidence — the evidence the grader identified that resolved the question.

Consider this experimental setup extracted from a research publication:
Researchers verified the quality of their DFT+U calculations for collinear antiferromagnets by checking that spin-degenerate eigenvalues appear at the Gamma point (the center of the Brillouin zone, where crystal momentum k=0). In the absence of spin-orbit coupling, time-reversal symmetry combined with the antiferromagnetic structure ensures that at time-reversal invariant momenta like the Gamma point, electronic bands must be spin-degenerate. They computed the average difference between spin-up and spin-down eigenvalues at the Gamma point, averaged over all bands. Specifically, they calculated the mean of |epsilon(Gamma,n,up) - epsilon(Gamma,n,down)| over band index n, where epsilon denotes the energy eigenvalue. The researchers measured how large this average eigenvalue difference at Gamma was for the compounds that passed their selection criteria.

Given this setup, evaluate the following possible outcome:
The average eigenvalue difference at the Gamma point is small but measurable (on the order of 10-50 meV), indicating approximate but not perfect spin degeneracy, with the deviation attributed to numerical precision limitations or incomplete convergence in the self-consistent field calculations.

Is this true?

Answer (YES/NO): NO